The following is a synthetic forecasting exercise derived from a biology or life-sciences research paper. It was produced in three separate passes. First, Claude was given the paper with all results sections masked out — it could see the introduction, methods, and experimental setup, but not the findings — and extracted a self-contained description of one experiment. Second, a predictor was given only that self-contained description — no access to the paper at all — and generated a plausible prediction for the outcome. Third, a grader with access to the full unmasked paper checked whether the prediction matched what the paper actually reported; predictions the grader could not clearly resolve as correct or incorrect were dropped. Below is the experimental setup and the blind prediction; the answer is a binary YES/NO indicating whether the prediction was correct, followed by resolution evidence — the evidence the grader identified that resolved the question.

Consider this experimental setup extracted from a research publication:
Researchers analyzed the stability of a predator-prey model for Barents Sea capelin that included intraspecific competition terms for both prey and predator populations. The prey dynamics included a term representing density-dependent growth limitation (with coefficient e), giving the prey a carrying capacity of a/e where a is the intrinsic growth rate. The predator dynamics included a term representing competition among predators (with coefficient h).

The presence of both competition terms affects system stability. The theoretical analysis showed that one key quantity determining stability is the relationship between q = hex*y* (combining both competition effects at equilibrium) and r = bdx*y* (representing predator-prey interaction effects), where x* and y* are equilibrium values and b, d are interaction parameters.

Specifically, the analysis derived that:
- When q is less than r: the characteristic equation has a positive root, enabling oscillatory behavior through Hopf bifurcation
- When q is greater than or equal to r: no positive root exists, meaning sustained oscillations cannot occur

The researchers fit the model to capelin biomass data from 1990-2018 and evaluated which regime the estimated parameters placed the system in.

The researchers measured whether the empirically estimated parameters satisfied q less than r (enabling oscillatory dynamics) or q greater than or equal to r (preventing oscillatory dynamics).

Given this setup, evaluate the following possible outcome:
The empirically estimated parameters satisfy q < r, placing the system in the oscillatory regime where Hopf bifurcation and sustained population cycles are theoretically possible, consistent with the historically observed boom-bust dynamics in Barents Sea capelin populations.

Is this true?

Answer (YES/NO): YES